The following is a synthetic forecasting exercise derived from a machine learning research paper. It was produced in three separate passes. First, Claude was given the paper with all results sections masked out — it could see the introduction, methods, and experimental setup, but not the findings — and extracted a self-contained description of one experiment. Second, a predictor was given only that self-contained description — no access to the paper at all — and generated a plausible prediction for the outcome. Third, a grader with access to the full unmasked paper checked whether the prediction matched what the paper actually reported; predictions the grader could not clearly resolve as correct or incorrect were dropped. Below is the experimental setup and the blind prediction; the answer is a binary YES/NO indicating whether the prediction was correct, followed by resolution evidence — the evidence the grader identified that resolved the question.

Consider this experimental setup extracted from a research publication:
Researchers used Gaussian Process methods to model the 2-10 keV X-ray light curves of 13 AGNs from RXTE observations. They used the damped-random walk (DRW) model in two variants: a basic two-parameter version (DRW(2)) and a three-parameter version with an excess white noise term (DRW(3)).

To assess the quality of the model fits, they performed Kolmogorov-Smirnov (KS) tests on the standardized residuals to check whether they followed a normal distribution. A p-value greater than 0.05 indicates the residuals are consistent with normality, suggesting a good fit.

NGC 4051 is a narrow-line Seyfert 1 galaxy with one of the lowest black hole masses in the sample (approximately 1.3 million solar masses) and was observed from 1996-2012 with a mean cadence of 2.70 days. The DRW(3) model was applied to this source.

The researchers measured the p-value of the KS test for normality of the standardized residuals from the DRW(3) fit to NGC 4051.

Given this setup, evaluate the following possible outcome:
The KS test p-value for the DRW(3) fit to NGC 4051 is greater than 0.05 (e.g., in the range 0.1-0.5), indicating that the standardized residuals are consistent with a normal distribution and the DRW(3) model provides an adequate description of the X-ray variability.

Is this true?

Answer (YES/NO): NO